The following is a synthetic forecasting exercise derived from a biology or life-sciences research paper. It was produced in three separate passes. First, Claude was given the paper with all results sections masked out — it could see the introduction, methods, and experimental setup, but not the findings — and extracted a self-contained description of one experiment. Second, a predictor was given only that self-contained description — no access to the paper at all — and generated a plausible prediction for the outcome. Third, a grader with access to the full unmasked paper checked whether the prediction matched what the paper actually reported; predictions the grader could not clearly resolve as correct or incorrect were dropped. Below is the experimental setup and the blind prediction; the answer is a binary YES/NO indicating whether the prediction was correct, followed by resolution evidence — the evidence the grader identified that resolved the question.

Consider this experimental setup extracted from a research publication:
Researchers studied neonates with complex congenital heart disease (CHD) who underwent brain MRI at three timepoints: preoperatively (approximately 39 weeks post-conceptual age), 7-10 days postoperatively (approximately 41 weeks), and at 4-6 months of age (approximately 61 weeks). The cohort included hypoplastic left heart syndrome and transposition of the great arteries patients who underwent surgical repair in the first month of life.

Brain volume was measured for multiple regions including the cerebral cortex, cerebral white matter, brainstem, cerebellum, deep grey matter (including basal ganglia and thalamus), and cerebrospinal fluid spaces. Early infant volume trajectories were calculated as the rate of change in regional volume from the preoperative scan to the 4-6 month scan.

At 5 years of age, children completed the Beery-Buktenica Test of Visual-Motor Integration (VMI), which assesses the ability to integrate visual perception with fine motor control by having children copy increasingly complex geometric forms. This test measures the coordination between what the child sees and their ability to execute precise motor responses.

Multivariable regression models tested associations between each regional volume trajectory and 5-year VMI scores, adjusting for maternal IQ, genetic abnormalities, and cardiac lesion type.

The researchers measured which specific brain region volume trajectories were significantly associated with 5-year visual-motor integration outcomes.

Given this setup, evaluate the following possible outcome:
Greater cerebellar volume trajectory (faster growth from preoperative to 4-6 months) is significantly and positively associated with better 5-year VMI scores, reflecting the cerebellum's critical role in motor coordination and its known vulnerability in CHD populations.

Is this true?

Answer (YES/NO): NO